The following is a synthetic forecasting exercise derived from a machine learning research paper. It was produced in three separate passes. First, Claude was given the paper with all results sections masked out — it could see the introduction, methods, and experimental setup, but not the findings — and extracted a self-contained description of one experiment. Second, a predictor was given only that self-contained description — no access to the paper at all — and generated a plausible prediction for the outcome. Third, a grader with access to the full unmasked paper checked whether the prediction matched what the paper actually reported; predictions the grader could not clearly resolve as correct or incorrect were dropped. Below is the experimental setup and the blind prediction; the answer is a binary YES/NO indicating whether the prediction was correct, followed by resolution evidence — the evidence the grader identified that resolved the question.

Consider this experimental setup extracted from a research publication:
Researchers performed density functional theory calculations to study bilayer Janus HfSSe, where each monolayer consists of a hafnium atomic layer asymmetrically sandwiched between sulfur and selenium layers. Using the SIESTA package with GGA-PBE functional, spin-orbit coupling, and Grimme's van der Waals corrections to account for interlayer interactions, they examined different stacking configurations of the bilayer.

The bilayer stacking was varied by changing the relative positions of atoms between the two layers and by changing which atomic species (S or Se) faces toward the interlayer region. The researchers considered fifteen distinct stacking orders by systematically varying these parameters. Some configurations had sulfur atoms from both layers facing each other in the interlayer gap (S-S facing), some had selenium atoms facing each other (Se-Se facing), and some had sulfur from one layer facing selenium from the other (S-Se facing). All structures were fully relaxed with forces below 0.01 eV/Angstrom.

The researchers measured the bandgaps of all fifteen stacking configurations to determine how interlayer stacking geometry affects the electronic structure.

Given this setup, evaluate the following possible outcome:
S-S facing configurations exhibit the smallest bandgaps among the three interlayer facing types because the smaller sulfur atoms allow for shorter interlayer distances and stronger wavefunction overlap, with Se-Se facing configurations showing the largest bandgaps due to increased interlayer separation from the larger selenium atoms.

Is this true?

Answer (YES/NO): NO